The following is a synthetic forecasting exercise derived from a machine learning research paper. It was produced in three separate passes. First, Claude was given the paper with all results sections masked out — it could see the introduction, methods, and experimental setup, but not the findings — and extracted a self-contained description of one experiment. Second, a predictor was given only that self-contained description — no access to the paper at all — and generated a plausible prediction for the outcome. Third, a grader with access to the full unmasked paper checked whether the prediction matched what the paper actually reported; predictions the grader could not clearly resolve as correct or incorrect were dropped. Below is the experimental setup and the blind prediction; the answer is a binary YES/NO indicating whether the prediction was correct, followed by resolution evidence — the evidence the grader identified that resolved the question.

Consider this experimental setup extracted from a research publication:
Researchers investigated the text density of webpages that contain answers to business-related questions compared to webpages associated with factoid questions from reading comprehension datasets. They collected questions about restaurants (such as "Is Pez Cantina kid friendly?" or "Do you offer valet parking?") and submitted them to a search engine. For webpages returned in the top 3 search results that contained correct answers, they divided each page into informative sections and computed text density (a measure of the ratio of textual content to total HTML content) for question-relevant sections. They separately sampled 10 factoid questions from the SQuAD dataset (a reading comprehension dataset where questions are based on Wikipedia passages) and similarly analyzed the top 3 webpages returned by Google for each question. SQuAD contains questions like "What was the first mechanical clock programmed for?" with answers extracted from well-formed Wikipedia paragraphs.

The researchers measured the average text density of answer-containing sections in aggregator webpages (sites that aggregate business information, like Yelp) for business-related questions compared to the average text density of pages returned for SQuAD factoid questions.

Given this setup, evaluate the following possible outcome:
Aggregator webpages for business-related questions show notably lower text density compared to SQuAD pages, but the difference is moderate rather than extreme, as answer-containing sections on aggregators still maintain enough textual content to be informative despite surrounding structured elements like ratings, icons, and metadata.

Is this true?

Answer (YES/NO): NO